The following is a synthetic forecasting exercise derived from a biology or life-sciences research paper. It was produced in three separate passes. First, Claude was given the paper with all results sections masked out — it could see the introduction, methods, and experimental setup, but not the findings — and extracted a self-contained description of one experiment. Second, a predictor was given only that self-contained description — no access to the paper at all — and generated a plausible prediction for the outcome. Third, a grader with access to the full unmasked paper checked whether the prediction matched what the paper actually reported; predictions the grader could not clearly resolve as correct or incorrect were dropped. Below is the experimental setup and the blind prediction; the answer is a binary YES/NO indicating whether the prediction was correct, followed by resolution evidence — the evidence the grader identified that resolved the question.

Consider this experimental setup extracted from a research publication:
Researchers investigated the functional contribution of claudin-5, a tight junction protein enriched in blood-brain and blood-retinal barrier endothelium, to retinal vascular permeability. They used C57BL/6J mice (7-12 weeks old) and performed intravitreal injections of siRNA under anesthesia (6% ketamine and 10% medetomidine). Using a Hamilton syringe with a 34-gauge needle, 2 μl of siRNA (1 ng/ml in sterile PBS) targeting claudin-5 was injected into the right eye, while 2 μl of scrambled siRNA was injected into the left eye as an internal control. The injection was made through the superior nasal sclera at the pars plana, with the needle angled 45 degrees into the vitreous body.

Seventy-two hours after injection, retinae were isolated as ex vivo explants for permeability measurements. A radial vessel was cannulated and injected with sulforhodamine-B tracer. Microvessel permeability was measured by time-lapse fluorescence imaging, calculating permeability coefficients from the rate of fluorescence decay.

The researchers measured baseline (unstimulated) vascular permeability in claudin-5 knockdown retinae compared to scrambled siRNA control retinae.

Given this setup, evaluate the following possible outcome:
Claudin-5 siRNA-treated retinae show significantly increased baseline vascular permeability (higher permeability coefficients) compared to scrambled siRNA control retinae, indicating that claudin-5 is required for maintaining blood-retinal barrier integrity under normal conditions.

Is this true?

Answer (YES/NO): YES